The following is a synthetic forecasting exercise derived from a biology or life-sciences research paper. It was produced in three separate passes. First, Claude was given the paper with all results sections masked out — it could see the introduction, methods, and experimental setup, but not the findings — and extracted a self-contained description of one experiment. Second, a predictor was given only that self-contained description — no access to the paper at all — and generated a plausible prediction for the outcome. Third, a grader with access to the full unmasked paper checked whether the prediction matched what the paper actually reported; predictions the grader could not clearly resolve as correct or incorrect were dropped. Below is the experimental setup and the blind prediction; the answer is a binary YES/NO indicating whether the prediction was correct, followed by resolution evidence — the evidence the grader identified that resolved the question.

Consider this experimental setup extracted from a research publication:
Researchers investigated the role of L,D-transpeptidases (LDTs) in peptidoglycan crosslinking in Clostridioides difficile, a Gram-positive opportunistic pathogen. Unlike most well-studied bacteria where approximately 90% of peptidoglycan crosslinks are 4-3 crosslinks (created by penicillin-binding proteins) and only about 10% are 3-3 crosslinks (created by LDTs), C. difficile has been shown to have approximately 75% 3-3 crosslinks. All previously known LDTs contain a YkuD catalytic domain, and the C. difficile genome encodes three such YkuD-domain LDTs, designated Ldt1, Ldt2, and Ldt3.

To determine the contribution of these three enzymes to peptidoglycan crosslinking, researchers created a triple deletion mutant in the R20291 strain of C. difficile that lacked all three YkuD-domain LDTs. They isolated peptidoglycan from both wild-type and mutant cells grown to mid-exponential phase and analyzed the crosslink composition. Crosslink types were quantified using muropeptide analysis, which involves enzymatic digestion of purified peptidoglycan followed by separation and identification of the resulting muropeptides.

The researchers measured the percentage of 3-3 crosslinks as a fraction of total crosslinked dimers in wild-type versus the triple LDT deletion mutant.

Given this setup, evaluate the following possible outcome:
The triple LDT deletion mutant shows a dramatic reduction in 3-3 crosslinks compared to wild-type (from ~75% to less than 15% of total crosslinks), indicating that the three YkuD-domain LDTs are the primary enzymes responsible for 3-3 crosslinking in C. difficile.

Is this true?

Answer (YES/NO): NO